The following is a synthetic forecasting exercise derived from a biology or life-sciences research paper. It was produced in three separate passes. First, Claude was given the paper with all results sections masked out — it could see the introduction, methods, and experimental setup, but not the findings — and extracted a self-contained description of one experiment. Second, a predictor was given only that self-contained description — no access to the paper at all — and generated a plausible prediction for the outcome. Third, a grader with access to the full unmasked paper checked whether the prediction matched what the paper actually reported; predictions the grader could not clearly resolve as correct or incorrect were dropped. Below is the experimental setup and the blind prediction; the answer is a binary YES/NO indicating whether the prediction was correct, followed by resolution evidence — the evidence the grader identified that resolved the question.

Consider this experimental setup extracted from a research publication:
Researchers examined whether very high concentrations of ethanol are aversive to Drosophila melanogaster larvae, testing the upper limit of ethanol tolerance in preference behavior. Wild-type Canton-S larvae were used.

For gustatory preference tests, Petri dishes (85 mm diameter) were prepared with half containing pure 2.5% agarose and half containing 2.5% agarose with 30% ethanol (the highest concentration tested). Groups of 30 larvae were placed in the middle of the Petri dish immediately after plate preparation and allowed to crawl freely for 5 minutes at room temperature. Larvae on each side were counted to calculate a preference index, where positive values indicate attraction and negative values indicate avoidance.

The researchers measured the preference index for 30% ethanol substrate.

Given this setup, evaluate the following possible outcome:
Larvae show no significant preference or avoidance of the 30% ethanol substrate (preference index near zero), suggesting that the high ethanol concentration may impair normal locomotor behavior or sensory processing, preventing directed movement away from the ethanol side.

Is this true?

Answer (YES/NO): NO